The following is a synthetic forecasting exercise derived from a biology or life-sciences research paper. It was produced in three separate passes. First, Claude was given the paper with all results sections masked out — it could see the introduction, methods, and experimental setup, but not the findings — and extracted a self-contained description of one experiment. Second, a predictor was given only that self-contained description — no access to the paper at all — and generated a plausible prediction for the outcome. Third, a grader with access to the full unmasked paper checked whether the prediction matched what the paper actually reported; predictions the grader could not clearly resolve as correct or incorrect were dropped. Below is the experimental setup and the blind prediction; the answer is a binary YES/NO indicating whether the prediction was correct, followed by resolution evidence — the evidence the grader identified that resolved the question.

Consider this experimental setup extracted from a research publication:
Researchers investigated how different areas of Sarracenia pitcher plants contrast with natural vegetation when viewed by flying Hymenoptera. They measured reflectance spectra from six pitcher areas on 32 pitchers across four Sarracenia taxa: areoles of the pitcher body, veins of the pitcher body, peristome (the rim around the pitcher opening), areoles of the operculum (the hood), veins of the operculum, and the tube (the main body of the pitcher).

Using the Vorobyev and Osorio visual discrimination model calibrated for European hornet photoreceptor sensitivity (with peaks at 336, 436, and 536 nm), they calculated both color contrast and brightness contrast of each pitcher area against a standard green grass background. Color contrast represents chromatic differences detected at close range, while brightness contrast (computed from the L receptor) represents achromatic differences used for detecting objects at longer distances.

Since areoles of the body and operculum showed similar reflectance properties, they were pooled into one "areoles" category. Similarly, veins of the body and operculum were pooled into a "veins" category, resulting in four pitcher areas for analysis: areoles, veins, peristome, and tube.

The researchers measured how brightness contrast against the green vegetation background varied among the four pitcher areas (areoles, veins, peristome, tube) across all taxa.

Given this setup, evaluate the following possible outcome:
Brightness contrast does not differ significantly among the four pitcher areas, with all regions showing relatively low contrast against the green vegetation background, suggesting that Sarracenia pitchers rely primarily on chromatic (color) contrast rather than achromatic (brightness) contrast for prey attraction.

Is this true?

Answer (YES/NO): NO